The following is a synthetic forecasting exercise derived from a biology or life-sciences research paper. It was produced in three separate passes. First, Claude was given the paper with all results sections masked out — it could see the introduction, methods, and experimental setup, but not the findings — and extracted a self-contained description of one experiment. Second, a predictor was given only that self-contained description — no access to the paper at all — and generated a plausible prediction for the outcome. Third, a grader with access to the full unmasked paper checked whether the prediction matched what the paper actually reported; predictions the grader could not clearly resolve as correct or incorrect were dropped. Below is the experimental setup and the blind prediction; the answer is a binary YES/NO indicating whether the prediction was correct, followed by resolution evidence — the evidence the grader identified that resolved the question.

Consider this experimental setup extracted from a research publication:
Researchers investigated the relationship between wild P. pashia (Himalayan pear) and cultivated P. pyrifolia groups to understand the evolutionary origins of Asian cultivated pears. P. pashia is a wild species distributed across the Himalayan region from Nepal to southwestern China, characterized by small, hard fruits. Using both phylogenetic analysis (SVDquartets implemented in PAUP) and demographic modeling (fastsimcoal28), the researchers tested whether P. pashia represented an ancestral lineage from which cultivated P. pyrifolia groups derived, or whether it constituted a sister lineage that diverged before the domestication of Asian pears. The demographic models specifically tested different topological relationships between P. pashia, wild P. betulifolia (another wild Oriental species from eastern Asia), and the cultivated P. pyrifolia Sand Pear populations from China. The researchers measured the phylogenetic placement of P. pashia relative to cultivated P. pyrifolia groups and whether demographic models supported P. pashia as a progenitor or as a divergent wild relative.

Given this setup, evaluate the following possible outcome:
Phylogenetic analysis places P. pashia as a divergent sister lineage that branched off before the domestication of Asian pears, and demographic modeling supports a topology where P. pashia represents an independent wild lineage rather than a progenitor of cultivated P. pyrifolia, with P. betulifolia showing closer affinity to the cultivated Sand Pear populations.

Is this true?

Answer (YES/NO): NO